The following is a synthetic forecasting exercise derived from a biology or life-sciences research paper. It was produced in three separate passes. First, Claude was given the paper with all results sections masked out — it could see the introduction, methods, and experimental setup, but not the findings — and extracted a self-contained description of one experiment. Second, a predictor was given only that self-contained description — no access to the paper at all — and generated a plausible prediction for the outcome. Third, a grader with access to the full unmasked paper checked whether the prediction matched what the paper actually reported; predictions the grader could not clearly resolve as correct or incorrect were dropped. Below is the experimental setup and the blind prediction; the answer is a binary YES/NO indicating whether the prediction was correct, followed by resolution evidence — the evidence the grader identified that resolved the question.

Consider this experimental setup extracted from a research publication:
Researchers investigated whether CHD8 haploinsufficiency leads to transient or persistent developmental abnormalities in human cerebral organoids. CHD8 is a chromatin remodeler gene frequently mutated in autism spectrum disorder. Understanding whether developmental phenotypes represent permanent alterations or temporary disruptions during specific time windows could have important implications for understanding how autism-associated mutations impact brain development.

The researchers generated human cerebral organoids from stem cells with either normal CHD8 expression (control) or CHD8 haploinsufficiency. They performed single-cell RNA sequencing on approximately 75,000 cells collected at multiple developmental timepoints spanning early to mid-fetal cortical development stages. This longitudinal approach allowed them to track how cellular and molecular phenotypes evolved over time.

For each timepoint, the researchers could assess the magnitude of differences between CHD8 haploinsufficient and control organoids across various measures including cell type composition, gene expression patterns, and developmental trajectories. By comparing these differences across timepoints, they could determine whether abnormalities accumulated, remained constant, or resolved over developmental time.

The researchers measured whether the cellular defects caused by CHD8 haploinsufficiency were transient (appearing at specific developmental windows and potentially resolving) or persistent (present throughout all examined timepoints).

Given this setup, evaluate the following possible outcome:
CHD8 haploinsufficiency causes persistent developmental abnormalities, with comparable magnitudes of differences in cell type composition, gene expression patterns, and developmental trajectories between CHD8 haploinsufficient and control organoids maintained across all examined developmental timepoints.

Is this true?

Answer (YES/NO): NO